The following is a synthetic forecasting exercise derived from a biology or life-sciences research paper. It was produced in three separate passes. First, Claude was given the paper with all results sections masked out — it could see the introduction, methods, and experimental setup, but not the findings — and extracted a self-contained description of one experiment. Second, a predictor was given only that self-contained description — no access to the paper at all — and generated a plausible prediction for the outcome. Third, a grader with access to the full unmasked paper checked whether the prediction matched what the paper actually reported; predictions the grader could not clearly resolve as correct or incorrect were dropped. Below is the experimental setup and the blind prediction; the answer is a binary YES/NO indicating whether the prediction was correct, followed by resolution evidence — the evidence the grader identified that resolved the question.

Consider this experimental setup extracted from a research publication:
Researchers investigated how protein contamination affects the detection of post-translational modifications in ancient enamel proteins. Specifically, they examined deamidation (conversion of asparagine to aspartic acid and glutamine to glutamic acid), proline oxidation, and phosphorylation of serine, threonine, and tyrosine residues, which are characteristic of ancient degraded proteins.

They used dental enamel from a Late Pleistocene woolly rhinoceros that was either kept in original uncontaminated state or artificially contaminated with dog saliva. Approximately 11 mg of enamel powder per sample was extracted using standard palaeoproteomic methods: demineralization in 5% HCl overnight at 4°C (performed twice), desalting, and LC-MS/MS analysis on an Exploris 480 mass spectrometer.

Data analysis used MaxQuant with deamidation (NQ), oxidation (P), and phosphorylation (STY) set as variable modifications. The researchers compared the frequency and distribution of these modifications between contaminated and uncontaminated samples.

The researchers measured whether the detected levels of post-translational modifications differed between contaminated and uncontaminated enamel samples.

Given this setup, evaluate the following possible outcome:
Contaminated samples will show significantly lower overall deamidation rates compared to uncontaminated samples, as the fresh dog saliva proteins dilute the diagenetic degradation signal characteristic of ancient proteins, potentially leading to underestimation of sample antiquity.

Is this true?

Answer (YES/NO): NO